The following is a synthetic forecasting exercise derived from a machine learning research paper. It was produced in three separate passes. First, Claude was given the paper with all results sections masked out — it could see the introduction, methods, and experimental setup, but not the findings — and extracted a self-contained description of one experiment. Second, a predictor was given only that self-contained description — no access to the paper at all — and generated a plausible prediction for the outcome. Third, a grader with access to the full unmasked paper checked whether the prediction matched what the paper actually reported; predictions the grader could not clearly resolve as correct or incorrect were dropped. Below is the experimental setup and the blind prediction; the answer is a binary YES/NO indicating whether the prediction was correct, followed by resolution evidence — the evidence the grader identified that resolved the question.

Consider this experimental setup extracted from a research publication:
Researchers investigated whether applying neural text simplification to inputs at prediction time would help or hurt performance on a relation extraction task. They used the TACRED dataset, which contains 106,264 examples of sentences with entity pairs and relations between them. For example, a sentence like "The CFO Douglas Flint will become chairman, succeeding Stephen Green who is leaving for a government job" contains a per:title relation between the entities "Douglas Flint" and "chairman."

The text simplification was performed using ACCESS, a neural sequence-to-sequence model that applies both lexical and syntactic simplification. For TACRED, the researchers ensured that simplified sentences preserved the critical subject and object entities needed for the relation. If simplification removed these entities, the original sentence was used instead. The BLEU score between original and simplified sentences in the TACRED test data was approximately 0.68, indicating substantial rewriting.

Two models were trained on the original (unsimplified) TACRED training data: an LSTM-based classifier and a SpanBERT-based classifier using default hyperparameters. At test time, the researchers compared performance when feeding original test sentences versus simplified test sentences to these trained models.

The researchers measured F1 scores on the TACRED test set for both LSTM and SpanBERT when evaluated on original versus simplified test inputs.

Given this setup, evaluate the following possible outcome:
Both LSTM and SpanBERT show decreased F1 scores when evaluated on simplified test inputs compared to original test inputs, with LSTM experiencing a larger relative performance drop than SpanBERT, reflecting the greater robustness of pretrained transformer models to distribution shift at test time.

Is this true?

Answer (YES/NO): NO